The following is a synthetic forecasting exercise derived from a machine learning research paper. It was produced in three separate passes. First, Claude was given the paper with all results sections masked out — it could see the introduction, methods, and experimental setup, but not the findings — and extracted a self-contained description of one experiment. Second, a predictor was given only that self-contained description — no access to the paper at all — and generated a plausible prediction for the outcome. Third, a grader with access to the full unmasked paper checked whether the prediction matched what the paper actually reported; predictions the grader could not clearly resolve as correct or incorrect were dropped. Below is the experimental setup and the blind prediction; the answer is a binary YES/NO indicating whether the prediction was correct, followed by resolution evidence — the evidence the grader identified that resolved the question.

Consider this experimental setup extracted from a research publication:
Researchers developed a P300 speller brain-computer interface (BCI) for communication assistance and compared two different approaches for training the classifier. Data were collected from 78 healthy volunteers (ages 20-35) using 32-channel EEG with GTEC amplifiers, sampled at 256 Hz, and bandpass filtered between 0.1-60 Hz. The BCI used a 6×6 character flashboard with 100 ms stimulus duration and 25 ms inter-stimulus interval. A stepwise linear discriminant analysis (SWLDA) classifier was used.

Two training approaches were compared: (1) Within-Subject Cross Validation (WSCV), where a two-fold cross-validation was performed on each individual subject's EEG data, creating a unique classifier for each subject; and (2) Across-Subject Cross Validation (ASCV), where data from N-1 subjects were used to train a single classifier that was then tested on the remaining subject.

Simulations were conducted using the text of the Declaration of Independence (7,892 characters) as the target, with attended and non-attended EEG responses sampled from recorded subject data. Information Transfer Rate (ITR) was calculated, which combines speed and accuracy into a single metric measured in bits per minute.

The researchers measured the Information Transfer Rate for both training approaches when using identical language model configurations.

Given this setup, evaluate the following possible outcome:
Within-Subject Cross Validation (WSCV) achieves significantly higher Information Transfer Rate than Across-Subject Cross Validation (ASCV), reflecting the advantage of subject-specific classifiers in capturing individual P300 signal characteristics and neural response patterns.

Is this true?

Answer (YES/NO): YES